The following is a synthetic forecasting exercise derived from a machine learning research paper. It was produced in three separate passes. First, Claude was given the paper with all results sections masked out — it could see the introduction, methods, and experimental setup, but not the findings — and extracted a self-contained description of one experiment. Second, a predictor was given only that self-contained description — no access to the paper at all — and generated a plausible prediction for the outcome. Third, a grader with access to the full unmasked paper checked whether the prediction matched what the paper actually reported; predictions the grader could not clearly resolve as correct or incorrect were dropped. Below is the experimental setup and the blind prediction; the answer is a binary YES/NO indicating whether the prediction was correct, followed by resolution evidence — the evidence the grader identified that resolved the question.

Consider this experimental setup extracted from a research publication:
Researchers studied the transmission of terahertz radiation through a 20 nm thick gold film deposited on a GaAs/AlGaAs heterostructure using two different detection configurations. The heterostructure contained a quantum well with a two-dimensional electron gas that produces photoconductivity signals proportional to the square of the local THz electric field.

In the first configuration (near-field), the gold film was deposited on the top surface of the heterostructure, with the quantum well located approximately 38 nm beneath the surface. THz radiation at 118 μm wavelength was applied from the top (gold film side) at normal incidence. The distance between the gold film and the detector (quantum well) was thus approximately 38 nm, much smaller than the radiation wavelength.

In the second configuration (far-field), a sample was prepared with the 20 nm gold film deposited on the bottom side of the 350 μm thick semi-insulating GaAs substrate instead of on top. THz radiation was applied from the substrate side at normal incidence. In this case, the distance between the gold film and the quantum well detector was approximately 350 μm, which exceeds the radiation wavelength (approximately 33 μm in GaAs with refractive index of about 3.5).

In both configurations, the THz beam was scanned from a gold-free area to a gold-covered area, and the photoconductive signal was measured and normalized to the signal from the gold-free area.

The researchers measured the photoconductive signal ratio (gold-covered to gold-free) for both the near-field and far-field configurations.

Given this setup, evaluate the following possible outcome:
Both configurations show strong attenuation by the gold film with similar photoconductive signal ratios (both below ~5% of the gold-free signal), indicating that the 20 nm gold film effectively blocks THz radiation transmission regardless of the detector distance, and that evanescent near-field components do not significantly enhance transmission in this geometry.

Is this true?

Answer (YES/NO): NO